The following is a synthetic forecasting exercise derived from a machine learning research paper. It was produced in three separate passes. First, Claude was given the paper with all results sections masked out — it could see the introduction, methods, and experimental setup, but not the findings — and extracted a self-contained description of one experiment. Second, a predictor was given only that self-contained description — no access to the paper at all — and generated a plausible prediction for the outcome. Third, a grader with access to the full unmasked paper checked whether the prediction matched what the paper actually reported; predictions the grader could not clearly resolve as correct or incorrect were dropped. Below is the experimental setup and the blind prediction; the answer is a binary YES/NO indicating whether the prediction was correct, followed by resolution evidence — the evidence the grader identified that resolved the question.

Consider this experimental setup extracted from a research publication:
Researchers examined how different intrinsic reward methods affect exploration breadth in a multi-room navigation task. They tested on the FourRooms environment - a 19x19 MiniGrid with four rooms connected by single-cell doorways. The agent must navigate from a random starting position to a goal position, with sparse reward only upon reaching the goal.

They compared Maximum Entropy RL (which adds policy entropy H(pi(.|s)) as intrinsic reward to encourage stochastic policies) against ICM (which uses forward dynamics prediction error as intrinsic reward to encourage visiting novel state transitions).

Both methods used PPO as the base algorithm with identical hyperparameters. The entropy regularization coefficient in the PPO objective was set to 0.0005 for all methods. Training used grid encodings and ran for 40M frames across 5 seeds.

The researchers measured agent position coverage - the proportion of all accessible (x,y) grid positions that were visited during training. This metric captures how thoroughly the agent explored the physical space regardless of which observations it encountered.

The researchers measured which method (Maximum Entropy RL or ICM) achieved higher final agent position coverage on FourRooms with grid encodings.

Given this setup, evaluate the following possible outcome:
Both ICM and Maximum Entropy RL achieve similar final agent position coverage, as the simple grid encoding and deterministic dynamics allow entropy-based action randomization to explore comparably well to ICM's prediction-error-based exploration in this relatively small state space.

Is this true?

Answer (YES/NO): NO